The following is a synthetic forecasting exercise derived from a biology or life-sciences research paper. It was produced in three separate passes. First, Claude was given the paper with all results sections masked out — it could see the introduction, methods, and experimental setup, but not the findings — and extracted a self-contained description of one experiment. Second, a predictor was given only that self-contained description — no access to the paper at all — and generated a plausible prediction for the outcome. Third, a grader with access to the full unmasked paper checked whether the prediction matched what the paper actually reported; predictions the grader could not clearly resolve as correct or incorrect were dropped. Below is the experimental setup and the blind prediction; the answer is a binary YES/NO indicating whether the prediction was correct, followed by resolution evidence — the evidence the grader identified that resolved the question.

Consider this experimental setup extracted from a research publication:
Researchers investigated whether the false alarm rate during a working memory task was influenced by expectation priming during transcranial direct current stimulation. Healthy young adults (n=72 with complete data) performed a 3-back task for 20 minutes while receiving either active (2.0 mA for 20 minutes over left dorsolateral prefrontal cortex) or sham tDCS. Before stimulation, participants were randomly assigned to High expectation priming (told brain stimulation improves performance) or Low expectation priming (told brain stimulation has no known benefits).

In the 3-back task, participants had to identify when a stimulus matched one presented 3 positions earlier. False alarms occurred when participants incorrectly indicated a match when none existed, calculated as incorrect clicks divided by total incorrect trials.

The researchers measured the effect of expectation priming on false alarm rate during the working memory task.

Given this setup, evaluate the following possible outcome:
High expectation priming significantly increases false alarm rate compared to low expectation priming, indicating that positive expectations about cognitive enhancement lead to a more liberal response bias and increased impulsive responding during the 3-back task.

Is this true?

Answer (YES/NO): NO